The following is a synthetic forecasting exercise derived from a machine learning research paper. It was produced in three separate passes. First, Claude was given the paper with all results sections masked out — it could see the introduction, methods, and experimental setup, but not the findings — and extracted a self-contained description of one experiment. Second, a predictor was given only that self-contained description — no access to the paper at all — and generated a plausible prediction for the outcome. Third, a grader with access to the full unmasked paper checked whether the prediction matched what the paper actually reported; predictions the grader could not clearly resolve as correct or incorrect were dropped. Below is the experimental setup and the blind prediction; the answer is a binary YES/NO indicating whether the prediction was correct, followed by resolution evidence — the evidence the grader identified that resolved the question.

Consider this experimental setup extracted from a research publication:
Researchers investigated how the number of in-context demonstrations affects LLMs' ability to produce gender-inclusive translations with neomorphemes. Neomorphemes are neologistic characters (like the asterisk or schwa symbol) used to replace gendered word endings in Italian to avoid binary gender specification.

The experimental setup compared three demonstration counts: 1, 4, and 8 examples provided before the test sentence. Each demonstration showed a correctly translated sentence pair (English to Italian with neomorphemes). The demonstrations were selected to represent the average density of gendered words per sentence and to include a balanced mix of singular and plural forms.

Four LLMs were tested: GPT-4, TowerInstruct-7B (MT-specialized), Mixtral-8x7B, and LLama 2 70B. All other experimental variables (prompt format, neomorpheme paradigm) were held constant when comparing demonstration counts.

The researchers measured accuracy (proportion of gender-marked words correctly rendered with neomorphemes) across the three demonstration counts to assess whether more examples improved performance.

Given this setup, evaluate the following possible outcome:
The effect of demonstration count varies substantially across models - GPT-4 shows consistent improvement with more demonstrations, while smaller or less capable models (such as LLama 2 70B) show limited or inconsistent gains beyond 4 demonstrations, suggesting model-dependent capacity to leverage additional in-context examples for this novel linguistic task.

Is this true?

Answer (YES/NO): NO